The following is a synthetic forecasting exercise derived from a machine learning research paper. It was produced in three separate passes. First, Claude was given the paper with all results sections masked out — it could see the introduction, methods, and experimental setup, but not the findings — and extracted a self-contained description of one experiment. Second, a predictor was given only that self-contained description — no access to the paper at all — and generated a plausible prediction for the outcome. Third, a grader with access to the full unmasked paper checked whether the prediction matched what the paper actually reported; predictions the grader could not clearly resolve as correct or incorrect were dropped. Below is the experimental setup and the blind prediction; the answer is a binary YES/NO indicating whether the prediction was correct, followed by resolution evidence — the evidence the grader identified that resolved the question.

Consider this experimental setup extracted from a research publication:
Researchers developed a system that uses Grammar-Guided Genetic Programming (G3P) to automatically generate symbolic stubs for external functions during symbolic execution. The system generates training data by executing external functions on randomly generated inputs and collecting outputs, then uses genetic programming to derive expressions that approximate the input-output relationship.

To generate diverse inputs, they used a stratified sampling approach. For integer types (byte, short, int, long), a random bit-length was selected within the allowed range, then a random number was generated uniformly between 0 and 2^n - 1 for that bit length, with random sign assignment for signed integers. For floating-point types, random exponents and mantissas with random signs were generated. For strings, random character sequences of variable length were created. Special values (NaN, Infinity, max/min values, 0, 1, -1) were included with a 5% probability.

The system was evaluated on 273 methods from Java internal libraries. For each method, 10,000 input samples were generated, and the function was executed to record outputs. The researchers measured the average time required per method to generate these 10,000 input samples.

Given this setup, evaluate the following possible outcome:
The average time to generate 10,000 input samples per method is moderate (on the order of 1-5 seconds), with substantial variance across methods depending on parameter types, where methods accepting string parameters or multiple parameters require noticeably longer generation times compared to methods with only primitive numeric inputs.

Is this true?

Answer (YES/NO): NO